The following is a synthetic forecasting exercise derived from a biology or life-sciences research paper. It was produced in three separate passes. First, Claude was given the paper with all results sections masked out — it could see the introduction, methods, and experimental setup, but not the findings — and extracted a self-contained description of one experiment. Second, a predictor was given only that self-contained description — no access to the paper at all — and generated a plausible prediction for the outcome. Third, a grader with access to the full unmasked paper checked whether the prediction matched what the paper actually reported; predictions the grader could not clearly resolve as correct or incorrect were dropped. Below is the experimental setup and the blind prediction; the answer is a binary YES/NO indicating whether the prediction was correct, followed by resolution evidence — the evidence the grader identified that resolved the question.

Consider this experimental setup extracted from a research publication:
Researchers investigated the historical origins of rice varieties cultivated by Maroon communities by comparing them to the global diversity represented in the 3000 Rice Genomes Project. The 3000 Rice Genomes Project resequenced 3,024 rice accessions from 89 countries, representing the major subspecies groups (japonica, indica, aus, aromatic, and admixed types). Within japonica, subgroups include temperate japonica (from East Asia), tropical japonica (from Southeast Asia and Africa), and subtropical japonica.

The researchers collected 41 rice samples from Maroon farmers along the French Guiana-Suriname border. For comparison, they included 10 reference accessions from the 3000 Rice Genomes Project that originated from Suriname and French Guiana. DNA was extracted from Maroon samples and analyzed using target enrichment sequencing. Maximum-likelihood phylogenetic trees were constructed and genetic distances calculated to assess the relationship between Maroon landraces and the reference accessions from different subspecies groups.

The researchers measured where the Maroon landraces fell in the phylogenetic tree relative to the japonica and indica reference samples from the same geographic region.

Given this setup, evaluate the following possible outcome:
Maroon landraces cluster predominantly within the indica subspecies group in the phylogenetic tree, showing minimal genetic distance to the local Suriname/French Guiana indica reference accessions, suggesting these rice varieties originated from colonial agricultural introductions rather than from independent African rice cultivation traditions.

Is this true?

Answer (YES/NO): NO